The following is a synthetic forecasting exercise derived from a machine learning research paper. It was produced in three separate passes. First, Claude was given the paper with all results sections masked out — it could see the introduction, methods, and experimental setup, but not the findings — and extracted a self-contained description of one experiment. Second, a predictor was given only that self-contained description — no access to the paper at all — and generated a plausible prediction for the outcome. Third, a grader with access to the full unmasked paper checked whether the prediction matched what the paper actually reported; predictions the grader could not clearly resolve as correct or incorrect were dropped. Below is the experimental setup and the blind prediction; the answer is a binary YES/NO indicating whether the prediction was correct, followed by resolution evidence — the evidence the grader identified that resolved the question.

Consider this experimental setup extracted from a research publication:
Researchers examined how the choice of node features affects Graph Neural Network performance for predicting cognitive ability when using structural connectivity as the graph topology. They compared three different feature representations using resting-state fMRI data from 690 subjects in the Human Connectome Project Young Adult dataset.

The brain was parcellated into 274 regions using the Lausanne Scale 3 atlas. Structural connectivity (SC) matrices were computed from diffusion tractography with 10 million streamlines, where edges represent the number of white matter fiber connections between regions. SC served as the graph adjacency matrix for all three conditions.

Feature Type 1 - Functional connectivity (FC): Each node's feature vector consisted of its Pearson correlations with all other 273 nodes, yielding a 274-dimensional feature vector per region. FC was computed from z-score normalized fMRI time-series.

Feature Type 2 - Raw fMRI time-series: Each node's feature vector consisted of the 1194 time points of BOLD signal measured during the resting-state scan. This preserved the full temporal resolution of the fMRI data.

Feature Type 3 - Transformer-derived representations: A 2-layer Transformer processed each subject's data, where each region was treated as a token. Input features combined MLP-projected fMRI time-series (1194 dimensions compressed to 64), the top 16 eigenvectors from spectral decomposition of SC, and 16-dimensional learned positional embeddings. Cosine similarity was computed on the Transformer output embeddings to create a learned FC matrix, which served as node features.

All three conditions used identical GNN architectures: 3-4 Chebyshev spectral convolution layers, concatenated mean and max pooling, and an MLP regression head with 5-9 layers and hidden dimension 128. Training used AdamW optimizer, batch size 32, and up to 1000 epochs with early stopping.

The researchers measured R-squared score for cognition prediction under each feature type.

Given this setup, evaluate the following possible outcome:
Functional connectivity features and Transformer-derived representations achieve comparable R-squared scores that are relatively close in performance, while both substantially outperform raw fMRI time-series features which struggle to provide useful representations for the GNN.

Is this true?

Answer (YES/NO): NO